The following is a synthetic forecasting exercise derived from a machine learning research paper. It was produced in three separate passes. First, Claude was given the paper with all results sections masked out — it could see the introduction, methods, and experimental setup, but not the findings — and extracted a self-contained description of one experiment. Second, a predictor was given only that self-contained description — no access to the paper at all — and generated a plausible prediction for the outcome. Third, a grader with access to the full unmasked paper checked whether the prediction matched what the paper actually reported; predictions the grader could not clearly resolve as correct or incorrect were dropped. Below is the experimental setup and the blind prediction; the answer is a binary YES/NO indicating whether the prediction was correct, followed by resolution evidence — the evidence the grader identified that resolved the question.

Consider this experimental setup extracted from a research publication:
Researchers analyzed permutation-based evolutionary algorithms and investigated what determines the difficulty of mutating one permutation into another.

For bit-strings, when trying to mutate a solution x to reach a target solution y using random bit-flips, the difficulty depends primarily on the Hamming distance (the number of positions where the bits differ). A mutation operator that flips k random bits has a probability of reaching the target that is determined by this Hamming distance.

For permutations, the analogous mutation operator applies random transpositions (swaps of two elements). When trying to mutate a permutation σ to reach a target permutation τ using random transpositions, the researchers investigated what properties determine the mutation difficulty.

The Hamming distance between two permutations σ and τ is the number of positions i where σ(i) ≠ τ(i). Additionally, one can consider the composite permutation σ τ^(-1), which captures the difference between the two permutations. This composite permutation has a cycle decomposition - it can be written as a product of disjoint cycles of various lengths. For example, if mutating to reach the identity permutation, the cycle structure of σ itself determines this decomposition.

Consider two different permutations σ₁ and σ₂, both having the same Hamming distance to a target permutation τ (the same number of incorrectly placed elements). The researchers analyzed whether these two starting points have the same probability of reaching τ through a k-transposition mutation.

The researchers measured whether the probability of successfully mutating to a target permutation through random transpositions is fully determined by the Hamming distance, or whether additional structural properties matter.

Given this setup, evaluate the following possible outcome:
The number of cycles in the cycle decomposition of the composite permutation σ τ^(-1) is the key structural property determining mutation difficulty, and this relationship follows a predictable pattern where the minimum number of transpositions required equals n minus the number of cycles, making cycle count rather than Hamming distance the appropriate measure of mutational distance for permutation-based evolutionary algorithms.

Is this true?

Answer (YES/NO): YES